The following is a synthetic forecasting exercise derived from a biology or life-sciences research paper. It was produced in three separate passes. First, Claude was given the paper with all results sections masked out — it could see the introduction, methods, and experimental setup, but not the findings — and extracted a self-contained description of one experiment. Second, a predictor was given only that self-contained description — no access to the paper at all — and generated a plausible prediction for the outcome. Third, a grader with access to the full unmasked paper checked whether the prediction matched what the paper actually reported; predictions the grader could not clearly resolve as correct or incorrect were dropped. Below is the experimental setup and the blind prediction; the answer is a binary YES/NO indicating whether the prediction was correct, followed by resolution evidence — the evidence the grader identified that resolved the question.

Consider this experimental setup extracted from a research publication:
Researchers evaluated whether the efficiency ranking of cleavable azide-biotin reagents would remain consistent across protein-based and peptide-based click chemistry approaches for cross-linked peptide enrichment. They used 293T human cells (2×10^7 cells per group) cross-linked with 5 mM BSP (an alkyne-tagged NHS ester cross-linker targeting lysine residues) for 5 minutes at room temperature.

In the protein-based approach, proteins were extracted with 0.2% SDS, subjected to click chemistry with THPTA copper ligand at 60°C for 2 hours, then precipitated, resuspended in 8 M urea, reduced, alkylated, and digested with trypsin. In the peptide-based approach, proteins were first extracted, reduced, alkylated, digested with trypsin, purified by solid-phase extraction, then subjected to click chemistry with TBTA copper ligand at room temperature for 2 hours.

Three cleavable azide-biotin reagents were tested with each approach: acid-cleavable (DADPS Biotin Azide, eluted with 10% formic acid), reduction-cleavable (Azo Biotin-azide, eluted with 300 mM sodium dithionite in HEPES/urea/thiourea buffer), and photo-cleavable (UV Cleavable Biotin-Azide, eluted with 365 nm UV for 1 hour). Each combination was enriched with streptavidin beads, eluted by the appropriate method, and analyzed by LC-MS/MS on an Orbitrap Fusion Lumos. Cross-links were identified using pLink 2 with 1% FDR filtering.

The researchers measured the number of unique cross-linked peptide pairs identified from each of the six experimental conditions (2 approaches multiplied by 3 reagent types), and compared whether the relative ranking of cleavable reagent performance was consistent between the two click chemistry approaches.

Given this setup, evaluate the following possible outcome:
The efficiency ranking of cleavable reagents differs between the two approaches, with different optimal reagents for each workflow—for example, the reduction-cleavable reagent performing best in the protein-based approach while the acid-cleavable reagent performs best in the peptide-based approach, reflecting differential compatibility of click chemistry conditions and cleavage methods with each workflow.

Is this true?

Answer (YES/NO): NO